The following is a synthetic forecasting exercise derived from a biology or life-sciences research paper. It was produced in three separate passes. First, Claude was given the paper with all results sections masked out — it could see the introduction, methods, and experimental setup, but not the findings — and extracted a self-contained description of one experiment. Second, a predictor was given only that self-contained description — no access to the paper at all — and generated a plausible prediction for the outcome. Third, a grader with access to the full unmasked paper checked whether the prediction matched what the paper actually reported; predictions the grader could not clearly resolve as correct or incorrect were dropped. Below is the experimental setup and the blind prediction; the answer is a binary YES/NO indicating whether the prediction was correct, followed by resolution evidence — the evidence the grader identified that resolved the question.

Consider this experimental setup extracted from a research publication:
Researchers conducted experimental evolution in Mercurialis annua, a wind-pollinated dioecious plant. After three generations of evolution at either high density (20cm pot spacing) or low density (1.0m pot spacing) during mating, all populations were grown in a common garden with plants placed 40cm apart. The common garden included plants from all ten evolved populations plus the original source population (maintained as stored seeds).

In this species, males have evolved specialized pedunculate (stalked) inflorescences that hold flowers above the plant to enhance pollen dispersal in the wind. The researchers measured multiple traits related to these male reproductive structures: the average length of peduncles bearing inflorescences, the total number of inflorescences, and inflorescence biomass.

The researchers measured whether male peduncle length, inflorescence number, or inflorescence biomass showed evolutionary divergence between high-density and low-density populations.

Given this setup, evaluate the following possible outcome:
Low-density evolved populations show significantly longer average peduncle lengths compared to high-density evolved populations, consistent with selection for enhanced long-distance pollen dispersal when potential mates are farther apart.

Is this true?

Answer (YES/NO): NO